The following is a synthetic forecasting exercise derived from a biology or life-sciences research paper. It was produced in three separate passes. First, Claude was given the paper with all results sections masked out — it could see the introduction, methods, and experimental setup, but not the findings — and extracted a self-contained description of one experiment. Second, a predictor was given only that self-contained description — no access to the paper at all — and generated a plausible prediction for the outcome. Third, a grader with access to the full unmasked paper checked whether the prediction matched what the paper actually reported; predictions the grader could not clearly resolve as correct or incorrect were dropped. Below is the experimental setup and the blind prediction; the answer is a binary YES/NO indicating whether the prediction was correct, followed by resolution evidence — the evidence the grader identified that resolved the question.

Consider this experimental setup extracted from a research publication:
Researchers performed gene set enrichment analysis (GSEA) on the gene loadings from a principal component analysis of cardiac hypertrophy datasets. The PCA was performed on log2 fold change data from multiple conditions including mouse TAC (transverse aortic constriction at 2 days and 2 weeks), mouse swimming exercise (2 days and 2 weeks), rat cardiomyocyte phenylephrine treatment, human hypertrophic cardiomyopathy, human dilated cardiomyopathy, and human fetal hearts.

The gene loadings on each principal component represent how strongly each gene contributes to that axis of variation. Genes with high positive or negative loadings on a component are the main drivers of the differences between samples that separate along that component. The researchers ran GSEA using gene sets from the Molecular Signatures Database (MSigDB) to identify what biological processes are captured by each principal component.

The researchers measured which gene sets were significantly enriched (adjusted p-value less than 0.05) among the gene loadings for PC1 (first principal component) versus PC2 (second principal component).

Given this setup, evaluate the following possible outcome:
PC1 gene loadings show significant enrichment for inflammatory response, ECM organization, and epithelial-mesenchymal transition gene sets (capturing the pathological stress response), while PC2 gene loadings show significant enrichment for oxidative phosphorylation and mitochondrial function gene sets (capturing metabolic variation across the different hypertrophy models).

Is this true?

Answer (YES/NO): NO